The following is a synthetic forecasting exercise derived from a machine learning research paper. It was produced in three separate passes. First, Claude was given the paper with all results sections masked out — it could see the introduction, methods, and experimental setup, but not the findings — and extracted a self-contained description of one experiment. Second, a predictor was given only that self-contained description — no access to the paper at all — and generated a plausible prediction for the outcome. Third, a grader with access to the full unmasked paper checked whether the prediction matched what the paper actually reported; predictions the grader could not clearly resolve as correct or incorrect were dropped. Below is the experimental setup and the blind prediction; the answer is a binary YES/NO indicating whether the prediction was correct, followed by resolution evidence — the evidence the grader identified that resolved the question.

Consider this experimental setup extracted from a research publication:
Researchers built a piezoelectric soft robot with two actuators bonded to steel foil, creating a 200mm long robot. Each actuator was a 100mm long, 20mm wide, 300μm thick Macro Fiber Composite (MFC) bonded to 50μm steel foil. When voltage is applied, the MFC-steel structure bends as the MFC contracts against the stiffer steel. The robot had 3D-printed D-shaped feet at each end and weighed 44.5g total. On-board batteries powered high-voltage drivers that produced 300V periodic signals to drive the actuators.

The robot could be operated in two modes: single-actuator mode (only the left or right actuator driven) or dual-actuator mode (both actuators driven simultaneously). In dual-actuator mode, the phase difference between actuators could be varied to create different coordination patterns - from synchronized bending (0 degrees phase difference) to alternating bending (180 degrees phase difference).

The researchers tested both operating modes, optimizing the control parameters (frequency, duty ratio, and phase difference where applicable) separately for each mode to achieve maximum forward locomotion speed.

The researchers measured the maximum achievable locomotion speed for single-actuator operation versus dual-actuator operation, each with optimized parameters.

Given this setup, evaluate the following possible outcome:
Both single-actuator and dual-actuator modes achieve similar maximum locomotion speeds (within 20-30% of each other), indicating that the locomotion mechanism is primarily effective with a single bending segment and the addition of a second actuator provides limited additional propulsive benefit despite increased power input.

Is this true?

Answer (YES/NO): NO